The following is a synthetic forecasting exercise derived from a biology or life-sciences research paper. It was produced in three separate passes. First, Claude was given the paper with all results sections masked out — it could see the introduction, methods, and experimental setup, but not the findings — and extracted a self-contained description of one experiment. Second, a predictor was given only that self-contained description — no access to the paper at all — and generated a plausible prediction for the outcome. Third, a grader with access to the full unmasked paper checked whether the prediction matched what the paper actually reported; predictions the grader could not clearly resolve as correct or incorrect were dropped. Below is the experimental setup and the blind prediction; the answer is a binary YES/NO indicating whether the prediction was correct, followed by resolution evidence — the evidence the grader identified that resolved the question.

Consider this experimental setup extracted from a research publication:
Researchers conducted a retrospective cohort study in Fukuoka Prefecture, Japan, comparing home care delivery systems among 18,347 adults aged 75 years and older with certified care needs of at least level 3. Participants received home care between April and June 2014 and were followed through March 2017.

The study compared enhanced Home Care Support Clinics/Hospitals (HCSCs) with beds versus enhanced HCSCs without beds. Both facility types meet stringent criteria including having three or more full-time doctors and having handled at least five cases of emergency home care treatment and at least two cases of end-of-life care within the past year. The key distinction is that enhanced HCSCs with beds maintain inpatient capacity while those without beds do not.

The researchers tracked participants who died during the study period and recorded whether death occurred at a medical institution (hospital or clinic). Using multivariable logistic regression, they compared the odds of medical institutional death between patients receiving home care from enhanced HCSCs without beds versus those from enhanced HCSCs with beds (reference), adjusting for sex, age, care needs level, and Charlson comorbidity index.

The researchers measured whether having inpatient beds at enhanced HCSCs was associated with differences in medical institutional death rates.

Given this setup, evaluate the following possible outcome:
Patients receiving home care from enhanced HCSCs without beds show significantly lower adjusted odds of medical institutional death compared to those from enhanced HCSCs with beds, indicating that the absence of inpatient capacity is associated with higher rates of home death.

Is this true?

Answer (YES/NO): NO